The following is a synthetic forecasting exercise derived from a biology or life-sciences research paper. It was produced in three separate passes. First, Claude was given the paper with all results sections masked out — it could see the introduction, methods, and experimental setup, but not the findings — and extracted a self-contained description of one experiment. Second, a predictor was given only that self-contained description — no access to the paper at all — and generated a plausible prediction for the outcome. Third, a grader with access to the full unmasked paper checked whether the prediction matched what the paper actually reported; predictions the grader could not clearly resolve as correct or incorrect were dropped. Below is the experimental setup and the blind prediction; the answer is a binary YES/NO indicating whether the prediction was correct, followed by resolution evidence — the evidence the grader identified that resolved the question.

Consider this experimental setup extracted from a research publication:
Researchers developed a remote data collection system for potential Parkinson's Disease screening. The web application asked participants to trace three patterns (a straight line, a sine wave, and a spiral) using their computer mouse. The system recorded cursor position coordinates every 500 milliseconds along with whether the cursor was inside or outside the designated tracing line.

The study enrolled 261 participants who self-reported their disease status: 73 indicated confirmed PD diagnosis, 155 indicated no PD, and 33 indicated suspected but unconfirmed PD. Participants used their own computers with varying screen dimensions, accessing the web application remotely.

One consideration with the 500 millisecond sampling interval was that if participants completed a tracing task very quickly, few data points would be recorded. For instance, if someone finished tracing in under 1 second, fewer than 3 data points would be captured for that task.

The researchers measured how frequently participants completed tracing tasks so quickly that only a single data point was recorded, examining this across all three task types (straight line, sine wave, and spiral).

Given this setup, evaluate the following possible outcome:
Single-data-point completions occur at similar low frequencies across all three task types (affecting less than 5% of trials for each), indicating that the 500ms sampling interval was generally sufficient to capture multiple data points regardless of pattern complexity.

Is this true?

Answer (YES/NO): YES